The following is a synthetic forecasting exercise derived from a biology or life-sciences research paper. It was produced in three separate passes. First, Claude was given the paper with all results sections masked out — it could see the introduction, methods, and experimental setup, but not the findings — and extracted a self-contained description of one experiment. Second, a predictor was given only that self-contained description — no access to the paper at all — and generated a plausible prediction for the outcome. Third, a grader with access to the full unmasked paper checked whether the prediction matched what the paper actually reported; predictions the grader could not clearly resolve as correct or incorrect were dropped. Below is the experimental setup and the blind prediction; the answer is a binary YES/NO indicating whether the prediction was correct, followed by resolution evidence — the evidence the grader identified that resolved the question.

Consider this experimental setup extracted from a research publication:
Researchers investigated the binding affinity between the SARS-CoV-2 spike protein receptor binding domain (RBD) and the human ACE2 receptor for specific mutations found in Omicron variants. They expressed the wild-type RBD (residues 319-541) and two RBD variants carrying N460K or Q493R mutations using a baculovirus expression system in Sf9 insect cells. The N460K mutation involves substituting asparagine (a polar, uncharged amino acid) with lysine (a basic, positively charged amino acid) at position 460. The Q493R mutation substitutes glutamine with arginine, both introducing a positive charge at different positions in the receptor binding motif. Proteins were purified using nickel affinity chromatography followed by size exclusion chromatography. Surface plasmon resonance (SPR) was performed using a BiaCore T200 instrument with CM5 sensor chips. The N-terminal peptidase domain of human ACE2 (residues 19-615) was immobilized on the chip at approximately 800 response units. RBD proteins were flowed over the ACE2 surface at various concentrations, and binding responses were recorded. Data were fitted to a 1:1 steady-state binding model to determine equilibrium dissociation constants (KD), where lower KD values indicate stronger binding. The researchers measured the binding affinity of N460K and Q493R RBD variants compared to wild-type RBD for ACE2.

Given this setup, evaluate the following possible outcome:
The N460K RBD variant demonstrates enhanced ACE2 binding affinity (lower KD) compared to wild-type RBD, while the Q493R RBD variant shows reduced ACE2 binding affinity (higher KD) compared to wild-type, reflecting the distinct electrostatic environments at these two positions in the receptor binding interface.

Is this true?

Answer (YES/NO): NO